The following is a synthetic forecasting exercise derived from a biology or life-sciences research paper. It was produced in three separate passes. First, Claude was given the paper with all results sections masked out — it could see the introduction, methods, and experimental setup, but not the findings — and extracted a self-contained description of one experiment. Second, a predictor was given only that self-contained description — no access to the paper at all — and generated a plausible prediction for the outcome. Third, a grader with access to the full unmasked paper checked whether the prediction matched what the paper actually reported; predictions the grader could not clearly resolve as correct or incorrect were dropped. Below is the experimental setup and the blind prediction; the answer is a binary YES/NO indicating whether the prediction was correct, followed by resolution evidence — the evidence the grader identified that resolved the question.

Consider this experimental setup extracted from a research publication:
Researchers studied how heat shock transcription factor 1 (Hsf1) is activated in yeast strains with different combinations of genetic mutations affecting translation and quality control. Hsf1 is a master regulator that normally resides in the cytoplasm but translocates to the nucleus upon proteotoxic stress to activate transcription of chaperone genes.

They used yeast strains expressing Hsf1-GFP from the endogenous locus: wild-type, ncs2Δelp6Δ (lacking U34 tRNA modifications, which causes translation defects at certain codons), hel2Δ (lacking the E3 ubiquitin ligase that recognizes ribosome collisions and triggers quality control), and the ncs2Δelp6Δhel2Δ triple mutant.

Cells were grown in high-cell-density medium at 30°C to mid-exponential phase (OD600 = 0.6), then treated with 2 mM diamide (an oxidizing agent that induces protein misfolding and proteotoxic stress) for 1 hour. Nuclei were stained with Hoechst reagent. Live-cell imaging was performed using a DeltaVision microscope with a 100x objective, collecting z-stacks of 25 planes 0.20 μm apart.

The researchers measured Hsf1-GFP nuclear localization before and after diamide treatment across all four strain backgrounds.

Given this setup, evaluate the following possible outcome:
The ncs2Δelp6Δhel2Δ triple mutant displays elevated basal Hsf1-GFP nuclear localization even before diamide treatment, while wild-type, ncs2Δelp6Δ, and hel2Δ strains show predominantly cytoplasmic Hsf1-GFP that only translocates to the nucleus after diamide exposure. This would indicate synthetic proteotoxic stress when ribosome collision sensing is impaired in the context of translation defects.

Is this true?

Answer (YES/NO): YES